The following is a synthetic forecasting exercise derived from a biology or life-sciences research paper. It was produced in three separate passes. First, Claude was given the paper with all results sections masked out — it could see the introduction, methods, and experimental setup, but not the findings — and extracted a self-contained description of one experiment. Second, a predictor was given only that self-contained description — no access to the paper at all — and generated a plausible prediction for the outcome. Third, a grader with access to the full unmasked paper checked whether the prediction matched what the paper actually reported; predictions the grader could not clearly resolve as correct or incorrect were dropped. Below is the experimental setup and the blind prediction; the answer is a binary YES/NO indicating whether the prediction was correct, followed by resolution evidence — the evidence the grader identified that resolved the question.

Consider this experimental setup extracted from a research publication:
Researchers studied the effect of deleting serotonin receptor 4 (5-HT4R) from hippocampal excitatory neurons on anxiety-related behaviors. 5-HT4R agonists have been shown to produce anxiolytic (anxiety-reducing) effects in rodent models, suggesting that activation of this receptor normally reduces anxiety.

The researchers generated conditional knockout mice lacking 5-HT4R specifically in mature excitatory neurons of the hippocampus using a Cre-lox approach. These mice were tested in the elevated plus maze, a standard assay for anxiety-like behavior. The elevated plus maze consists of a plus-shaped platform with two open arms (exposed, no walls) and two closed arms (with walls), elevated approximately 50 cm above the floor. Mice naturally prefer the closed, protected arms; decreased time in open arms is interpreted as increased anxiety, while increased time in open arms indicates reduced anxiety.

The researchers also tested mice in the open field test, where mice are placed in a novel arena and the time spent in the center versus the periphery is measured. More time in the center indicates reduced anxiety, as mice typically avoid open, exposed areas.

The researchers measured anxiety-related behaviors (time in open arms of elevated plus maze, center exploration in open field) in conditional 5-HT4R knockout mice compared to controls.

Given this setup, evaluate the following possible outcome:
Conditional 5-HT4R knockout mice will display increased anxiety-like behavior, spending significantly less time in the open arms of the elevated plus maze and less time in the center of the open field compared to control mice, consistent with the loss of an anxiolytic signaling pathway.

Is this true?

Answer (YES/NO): NO